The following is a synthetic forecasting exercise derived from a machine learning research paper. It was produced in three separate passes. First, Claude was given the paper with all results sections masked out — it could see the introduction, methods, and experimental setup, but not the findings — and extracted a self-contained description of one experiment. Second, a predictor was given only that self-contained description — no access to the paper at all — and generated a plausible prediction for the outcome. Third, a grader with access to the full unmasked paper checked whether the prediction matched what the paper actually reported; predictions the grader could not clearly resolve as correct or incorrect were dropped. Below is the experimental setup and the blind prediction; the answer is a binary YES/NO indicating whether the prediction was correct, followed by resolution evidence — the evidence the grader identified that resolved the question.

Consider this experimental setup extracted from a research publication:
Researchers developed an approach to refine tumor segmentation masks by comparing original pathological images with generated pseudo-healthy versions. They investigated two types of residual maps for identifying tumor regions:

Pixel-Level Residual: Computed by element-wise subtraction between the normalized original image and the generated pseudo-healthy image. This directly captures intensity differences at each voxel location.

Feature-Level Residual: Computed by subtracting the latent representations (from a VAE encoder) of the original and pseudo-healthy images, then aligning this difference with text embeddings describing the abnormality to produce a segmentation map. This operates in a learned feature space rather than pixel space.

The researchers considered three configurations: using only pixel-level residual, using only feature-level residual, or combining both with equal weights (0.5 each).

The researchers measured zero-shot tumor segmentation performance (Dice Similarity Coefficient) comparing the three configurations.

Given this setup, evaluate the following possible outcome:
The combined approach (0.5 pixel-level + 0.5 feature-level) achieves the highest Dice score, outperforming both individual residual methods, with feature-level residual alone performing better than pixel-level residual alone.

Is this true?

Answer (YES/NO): YES